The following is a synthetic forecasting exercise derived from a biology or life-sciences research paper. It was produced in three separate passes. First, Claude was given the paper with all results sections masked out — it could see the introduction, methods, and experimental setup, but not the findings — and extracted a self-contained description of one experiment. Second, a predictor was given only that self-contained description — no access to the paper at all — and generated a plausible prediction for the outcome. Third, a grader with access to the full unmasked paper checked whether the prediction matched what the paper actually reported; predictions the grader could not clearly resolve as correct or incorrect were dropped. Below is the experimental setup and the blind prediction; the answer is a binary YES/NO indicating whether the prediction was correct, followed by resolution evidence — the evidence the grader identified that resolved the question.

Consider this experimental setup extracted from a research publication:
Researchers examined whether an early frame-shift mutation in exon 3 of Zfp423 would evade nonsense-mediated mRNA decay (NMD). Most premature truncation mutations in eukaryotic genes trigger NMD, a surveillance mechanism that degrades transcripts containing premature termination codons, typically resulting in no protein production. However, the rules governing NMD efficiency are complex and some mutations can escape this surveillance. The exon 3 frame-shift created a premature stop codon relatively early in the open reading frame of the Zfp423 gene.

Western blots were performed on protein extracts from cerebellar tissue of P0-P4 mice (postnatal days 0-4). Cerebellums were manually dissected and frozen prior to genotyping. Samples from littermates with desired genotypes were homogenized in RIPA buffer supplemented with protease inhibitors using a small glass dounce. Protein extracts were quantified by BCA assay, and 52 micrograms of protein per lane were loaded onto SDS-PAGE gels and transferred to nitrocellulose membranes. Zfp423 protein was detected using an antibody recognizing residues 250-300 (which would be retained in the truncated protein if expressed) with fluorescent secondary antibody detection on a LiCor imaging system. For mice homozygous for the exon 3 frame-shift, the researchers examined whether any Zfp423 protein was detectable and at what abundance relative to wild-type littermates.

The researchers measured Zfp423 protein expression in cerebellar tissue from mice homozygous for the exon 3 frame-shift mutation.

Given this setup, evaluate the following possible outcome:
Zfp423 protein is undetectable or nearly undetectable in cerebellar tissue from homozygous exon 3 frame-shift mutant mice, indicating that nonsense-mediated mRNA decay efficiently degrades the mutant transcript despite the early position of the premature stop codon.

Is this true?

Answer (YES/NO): NO